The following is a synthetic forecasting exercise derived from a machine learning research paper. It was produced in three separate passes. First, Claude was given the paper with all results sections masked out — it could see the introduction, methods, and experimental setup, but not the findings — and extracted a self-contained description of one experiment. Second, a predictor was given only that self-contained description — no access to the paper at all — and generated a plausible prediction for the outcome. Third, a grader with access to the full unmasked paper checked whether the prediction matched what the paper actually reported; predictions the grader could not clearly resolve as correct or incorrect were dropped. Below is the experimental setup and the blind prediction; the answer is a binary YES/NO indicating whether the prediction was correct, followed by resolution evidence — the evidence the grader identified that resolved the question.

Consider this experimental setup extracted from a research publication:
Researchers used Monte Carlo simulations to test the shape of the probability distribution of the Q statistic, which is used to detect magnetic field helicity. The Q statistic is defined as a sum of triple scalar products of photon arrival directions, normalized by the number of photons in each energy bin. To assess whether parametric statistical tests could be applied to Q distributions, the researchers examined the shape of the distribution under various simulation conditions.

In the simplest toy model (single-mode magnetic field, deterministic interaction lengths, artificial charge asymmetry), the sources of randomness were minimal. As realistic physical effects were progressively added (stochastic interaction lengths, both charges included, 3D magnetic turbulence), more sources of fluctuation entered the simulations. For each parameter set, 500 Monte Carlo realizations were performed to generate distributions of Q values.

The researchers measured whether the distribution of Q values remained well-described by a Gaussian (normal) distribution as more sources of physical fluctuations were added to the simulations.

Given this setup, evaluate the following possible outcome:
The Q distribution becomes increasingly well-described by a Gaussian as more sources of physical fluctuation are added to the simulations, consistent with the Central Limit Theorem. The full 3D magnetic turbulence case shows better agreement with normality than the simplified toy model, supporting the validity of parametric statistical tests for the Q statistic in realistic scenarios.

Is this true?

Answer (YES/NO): NO